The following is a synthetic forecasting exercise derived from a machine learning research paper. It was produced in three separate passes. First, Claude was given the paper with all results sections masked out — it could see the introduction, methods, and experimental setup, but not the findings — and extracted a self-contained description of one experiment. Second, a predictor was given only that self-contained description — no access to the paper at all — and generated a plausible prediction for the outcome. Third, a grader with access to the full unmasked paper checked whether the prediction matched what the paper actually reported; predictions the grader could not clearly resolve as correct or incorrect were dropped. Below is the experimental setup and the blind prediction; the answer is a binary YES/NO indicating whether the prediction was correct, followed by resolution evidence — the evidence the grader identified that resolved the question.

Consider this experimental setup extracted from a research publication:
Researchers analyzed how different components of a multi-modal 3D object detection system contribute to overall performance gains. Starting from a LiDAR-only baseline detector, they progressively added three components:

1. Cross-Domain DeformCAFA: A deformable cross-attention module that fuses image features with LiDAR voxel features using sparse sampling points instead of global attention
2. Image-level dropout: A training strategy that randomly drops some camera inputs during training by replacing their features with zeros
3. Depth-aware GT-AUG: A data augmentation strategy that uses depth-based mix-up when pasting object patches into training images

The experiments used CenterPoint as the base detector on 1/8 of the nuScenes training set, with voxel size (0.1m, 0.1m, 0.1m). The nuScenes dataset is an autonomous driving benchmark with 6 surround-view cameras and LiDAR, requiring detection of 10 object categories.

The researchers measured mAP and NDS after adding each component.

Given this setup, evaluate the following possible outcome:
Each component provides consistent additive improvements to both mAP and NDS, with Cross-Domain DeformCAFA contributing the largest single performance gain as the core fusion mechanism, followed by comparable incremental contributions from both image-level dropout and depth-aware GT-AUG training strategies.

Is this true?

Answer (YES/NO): NO